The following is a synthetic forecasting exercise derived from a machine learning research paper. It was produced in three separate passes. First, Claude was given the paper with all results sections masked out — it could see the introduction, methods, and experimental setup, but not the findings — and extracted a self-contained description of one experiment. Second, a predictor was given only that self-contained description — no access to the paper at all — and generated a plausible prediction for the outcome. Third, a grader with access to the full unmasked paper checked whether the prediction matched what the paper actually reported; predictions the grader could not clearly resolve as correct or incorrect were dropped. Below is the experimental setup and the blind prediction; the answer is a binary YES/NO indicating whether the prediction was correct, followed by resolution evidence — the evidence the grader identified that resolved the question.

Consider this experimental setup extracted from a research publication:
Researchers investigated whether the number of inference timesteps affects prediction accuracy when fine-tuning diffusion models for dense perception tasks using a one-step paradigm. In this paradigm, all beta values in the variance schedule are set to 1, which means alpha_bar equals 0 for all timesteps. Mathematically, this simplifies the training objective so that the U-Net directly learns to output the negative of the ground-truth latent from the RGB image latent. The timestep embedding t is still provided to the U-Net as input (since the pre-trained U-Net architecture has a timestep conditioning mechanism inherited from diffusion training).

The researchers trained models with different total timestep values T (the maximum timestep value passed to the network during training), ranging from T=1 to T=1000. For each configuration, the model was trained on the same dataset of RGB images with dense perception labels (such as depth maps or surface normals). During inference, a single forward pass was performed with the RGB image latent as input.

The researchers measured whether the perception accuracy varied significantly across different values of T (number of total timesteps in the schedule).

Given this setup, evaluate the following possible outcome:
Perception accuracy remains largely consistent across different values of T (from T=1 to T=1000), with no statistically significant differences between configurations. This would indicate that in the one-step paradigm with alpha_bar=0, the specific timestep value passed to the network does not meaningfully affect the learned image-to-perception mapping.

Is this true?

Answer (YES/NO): YES